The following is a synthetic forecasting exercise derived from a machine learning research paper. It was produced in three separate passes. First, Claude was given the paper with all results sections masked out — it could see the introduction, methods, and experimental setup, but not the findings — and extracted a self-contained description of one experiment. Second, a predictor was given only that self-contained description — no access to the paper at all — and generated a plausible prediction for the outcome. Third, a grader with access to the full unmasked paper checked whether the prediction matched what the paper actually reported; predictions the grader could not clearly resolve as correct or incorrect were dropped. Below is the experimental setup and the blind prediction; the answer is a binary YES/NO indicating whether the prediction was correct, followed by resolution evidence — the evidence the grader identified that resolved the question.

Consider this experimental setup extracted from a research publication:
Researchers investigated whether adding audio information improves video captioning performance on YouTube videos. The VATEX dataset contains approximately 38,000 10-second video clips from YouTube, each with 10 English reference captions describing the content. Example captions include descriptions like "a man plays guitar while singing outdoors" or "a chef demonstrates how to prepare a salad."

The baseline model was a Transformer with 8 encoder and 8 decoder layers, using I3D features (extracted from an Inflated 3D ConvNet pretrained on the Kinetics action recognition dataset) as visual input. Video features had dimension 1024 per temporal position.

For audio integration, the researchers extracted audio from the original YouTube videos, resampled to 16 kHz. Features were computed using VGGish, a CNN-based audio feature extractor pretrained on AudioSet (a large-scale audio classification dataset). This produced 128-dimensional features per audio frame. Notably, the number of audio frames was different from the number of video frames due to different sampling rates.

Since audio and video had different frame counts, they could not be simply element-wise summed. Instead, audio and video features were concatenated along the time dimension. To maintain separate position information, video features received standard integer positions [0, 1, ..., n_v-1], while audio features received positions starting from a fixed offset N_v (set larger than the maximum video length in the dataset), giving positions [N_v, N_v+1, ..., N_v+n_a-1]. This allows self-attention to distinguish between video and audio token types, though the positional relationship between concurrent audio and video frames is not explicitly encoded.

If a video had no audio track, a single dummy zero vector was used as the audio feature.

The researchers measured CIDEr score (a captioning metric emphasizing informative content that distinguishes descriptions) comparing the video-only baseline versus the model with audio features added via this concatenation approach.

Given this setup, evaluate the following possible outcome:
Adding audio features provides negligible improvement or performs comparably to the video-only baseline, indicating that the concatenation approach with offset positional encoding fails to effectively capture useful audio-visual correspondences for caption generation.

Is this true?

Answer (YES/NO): YES